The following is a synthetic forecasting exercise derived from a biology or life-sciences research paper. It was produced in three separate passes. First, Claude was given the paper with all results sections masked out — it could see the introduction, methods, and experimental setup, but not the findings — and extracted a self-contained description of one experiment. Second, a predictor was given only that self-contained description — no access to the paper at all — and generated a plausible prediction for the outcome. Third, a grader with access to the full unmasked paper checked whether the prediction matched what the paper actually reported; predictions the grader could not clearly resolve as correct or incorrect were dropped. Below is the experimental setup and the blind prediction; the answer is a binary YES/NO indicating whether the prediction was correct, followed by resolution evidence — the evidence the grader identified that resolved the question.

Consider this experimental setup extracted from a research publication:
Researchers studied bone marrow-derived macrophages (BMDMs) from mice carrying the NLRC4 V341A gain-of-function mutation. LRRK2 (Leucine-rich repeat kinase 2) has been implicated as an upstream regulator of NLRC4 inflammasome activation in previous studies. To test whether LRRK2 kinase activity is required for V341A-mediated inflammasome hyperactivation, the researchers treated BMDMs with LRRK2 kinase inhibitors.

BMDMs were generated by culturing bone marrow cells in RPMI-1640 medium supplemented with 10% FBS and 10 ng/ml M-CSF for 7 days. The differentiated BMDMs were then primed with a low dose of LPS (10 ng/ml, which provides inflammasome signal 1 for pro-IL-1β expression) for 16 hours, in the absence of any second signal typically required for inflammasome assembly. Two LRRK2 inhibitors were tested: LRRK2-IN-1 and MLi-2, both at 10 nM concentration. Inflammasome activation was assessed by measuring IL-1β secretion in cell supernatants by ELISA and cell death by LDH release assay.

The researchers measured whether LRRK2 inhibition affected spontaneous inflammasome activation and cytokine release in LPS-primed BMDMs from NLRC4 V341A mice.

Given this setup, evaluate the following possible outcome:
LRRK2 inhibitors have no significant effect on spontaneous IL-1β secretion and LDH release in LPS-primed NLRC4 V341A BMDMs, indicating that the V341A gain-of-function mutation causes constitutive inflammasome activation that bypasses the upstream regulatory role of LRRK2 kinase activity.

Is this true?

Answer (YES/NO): NO